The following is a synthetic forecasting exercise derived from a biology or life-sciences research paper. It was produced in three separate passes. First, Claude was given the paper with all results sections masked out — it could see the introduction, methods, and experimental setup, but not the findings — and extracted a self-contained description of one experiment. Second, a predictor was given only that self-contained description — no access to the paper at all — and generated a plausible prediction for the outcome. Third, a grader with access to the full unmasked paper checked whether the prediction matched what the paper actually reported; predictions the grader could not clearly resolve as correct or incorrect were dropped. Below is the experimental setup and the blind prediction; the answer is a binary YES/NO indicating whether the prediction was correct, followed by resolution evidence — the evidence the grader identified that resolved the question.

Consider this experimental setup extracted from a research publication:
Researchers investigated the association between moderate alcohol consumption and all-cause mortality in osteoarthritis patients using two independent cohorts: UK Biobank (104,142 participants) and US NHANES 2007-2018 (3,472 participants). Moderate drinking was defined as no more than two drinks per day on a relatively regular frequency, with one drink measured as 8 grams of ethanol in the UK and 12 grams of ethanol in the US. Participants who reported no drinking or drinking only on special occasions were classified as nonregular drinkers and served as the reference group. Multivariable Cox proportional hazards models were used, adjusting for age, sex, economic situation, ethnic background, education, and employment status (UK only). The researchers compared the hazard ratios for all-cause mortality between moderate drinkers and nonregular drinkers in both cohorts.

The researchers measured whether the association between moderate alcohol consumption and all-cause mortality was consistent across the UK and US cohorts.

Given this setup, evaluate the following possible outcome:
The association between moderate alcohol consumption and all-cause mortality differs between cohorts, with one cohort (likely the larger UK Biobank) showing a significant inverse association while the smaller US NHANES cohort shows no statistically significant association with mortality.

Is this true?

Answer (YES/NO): YES